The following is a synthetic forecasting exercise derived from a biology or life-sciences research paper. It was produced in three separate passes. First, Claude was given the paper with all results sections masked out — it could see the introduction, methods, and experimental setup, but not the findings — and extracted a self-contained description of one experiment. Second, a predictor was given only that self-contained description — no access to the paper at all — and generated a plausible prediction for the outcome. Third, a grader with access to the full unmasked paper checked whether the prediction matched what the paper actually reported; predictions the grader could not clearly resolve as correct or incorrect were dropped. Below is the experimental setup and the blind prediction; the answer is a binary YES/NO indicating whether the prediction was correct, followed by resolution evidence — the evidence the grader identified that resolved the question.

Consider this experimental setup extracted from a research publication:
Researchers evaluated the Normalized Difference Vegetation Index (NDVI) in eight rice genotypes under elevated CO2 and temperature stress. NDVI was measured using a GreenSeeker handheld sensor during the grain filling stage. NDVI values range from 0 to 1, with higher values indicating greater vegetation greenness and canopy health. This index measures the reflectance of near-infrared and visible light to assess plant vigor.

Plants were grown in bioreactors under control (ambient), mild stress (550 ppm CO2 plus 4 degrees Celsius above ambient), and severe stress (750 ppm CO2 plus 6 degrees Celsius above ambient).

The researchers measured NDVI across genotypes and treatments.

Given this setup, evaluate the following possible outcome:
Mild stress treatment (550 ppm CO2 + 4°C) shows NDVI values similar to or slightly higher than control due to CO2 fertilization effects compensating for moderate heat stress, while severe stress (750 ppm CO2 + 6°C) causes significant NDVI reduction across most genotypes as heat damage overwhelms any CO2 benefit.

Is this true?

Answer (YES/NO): NO